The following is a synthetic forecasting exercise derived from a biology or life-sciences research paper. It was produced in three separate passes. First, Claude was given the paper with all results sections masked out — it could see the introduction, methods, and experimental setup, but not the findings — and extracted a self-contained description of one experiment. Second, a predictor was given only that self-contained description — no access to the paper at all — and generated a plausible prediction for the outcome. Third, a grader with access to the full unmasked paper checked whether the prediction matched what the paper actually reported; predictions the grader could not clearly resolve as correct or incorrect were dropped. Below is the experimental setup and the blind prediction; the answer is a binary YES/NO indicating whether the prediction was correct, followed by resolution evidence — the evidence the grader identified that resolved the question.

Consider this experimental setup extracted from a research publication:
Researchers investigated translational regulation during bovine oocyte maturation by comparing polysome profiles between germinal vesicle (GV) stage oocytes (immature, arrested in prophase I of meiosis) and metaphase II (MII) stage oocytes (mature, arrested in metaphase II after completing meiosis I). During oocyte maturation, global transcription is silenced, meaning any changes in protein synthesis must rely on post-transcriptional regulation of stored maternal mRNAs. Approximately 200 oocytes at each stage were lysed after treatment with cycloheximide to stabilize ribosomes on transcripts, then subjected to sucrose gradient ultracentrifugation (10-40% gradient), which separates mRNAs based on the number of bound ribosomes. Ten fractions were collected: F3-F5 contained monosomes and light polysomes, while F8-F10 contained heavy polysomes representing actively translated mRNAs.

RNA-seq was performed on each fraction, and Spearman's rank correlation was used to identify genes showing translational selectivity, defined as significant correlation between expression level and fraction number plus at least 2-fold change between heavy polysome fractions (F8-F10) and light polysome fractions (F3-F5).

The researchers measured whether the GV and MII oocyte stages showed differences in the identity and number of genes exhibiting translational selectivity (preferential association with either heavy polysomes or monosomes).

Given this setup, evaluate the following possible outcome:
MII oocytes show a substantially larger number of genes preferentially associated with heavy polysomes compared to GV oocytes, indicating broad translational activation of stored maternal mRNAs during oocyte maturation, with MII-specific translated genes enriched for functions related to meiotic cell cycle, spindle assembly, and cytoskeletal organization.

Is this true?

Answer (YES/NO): NO